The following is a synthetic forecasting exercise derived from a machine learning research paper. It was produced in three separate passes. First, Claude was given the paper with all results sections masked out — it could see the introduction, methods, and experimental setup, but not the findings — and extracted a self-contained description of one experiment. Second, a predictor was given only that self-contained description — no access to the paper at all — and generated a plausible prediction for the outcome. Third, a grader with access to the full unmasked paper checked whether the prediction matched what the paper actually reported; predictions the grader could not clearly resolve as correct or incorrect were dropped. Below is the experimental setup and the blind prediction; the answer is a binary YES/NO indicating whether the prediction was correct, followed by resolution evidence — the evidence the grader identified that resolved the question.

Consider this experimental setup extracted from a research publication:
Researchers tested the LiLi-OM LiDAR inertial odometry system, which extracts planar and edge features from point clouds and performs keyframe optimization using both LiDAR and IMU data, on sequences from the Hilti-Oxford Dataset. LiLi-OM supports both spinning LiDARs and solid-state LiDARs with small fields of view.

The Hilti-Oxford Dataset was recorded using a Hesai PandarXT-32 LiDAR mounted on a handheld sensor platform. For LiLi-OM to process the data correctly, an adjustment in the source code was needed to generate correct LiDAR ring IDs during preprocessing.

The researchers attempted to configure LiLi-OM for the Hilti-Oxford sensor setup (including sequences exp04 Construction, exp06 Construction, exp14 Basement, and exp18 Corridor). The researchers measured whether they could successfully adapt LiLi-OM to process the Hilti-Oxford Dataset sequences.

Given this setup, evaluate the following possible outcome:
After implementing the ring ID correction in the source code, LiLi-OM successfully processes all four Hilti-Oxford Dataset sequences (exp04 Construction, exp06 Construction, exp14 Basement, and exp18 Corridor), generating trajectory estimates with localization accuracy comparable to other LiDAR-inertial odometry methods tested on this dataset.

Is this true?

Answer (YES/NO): NO